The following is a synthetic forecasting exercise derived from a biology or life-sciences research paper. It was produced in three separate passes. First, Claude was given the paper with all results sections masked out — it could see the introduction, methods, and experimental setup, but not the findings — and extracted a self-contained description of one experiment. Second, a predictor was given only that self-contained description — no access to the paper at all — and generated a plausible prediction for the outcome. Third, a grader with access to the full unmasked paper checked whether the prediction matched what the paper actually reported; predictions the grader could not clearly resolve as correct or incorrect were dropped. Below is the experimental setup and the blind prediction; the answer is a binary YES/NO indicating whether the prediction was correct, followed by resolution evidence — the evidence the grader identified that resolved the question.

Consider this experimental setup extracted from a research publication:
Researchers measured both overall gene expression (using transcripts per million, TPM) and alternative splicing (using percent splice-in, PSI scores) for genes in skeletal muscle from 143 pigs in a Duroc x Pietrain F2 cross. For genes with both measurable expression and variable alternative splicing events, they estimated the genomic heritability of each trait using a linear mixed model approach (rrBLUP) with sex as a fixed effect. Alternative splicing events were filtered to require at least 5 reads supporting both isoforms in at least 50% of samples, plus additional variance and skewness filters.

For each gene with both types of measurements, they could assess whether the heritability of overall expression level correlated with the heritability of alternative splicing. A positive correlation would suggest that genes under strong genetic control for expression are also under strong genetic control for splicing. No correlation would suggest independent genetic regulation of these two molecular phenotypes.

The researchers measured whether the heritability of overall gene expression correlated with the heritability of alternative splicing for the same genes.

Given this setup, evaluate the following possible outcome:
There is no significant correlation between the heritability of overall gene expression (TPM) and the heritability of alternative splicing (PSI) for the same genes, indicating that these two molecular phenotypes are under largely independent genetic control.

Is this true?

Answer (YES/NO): YES